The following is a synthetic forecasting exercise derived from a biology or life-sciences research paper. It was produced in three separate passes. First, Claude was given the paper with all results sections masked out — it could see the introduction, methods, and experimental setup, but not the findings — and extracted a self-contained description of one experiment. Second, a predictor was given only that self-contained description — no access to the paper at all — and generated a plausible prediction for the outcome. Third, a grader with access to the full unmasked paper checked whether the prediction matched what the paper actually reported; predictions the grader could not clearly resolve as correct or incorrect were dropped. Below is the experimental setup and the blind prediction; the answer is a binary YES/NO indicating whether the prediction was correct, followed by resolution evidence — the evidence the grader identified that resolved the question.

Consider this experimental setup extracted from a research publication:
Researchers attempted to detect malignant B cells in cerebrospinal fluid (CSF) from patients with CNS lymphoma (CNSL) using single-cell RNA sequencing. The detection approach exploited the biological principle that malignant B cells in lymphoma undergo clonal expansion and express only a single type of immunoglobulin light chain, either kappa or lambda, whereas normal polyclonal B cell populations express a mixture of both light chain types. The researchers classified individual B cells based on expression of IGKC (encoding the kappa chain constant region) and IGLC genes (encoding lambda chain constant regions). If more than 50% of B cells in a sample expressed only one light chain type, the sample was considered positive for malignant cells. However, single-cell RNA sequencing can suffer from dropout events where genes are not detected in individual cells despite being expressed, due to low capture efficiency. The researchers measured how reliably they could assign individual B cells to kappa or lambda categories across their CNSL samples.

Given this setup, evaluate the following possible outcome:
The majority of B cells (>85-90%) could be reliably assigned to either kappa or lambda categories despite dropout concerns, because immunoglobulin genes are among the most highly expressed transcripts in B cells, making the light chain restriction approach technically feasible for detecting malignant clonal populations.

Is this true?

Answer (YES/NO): NO